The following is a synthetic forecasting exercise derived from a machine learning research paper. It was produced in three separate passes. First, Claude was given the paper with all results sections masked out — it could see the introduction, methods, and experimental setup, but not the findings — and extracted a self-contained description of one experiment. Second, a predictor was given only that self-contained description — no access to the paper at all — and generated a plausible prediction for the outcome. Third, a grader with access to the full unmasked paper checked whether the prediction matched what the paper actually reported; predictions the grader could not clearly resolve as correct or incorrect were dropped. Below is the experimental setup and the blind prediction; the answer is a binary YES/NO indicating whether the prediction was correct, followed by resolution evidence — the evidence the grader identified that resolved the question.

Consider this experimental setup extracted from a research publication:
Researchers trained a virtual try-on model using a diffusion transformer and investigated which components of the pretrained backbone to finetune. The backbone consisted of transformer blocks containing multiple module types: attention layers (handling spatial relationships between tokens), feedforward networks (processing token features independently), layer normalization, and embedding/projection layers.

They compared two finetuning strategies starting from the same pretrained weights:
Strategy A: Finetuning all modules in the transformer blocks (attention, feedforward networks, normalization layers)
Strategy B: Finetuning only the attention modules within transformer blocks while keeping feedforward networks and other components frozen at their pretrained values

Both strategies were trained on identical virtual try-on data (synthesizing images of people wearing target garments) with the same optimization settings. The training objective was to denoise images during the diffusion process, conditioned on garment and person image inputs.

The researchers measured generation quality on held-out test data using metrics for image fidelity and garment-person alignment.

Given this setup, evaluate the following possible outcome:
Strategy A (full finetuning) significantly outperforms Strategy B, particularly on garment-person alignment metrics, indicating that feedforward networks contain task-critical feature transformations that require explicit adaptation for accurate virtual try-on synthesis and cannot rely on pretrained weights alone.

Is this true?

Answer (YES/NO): NO